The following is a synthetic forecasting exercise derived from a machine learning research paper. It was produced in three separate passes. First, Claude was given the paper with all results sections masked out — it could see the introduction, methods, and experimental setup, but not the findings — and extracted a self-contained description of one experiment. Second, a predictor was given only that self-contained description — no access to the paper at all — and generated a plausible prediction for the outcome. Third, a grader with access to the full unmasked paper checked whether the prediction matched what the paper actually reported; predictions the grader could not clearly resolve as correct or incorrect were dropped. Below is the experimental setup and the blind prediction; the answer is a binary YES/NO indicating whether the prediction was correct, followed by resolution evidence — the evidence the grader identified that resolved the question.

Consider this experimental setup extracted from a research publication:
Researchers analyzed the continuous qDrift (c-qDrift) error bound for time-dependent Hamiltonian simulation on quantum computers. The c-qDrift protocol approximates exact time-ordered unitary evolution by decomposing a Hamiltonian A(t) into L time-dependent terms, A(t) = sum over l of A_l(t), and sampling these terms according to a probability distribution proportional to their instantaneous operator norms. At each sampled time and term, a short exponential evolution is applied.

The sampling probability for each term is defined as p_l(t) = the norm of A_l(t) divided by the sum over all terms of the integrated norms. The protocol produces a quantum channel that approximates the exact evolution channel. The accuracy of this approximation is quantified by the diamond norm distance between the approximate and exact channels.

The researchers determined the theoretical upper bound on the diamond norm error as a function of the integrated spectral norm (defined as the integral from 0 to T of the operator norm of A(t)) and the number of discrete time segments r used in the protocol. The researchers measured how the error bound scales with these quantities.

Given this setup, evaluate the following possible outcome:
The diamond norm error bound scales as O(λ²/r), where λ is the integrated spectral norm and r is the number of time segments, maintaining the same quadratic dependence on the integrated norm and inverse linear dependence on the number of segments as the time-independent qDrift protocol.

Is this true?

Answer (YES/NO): YES